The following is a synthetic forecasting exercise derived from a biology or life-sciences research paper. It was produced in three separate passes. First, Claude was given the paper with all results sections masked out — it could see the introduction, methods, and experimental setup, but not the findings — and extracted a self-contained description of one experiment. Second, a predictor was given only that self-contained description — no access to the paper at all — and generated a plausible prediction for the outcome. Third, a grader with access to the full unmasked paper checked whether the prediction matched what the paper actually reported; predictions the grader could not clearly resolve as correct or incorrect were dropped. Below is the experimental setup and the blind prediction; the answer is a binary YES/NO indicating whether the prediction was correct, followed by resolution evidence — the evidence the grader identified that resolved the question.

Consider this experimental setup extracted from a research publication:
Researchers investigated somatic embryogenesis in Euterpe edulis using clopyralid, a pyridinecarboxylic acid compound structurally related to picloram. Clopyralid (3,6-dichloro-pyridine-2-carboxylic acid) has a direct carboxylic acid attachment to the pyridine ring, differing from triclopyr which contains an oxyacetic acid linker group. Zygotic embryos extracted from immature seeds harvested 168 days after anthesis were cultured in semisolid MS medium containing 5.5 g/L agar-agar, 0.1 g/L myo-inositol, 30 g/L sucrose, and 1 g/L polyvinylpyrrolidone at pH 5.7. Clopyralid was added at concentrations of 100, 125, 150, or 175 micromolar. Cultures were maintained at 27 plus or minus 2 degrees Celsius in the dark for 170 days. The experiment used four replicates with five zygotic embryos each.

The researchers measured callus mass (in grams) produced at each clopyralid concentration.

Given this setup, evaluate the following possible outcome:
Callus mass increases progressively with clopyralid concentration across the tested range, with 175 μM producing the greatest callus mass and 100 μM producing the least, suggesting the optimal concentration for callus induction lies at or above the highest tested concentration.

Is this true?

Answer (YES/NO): NO